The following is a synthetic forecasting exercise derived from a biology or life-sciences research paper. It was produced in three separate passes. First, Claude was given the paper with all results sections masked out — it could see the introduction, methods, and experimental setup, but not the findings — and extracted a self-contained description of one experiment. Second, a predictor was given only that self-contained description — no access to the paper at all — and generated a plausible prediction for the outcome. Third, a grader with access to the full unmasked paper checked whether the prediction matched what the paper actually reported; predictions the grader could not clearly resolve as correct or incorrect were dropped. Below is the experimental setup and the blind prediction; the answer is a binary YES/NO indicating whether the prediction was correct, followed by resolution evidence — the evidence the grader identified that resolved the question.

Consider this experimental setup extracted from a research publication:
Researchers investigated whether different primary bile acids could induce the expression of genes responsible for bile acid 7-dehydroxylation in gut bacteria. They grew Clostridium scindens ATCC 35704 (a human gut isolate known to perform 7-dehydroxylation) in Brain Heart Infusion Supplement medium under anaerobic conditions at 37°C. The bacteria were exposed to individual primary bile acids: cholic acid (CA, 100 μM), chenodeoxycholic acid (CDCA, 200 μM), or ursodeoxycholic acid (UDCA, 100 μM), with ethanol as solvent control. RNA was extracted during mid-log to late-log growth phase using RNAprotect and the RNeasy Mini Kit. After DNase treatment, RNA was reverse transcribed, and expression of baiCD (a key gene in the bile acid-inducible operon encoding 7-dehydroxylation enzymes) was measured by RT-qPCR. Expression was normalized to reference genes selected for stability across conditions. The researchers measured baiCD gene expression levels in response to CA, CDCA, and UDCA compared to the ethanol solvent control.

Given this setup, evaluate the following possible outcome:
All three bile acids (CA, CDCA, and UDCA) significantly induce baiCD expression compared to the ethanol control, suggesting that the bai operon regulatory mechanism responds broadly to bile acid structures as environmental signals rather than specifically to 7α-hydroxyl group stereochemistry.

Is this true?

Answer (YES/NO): NO